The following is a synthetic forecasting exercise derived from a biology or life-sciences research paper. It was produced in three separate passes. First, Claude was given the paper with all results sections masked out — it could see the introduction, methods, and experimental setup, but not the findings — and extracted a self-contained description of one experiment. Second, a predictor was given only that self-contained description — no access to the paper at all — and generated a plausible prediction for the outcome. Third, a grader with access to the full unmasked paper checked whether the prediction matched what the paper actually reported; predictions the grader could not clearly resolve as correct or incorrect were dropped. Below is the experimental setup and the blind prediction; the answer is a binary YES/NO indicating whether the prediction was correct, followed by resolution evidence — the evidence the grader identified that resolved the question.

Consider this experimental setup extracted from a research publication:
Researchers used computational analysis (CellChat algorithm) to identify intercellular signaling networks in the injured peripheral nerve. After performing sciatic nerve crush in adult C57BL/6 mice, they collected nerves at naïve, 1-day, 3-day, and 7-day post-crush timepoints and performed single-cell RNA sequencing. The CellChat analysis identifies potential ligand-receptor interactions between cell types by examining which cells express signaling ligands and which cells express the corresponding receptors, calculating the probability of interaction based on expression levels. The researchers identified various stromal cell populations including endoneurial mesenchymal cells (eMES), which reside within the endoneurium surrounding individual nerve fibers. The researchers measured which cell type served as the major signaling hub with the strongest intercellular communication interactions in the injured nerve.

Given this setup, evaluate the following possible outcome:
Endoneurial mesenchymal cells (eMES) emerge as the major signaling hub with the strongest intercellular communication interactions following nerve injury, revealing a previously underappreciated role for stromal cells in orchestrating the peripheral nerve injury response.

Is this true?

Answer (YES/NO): YES